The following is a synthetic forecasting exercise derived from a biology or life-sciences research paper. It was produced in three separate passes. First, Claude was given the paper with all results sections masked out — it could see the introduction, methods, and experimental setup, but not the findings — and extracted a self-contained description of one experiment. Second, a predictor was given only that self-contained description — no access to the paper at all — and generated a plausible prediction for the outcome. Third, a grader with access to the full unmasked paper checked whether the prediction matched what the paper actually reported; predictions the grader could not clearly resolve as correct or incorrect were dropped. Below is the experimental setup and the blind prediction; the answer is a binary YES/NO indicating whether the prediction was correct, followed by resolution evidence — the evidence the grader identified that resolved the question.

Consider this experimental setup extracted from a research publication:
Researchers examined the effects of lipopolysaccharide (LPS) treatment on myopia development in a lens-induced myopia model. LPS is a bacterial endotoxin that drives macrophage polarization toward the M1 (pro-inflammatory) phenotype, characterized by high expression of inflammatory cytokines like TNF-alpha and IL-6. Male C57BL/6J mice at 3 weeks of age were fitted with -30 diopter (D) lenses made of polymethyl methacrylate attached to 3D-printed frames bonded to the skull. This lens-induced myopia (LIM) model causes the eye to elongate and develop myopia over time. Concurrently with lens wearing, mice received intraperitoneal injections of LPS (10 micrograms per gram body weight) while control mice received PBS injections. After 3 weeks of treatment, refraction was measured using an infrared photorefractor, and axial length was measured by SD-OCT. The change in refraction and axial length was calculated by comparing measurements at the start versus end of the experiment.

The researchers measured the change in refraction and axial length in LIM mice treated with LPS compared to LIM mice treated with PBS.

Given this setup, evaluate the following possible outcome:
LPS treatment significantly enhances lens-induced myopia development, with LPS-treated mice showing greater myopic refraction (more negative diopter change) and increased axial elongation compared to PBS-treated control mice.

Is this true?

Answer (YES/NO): YES